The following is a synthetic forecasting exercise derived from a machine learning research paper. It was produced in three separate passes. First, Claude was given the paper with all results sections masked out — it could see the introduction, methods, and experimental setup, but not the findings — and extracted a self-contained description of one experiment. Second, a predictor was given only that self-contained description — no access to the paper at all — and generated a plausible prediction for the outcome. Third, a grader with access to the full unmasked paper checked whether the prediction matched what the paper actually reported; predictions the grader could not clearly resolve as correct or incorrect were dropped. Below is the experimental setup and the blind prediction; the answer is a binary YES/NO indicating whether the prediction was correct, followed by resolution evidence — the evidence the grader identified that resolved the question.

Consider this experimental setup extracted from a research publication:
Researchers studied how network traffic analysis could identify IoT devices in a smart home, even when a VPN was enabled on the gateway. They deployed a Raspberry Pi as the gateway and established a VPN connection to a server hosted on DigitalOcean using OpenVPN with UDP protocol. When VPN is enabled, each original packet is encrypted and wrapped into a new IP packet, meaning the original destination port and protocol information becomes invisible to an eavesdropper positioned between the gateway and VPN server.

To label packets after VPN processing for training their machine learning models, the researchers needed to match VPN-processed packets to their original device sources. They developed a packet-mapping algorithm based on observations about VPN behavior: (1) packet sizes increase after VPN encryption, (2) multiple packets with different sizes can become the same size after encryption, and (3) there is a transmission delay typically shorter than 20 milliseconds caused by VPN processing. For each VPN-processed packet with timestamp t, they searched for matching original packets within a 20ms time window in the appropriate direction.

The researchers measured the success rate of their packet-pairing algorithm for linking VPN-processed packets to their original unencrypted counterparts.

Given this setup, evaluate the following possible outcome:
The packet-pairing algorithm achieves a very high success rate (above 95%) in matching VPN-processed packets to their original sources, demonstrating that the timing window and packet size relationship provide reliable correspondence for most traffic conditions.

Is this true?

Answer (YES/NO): YES